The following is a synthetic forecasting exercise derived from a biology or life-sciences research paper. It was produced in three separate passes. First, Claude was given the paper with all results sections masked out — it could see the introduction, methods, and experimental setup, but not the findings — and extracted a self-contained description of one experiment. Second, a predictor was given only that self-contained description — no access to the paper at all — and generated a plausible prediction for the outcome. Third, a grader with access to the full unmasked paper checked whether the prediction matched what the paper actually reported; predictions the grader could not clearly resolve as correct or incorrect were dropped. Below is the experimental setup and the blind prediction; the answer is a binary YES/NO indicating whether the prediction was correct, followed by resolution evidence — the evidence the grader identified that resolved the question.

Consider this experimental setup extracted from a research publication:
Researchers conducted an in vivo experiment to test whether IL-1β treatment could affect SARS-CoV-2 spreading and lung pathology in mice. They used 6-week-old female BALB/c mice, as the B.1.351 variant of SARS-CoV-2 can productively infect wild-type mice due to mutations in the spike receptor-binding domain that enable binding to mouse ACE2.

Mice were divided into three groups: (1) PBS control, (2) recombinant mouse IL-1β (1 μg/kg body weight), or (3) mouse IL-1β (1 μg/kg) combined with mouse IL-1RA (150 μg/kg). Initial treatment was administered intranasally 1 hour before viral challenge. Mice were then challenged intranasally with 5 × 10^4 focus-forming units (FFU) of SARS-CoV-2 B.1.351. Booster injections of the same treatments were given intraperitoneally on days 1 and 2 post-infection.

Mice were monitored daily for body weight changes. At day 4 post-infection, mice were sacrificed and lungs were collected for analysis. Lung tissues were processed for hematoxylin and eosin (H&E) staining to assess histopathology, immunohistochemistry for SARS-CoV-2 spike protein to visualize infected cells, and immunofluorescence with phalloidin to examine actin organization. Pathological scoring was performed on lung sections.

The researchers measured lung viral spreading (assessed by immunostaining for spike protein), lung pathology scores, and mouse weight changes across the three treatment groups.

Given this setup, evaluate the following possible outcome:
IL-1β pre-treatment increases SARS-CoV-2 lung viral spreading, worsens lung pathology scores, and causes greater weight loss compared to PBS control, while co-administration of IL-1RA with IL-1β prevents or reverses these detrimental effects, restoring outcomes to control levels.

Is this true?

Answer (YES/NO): NO